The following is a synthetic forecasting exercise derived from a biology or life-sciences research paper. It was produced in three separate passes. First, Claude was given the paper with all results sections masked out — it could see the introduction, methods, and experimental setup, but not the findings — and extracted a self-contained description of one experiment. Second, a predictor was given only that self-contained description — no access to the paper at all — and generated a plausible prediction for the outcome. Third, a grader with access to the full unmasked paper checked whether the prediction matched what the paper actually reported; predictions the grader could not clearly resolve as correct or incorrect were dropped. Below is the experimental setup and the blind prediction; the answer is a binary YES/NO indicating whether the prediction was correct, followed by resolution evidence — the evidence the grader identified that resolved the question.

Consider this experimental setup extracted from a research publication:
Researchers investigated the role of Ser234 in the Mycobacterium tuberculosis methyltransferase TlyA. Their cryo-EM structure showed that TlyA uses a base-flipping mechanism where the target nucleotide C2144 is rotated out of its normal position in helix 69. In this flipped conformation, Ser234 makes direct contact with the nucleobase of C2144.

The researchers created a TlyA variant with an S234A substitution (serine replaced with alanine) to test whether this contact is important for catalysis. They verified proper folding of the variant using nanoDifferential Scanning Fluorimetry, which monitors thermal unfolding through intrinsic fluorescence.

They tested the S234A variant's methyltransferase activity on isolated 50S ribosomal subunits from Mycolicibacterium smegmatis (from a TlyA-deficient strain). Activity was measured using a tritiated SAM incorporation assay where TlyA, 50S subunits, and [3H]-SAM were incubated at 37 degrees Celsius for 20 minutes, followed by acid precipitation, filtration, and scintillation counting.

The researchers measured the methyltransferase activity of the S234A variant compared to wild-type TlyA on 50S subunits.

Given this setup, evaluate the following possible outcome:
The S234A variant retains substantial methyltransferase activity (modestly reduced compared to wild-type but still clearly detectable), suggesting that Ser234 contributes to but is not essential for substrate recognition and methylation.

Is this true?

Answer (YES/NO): YES